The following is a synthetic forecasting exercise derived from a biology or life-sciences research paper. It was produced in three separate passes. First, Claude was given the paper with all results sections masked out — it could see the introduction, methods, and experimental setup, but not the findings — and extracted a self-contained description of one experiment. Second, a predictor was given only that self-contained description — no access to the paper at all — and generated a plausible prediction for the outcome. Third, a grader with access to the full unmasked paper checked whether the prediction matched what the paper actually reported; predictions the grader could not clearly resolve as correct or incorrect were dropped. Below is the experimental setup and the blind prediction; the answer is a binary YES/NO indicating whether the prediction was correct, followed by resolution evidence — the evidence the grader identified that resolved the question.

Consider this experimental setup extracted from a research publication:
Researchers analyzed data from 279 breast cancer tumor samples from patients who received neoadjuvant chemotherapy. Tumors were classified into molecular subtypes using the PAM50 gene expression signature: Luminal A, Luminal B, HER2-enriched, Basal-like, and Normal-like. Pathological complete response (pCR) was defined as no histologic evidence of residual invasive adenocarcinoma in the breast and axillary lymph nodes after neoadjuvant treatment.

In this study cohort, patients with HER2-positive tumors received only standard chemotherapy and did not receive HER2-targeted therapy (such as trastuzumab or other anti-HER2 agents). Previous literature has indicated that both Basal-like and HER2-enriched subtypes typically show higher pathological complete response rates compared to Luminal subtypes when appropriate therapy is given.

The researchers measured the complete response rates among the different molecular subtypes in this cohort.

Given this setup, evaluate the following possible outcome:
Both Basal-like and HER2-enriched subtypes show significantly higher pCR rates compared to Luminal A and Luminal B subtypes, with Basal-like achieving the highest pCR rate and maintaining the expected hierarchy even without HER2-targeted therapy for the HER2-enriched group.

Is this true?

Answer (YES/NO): NO